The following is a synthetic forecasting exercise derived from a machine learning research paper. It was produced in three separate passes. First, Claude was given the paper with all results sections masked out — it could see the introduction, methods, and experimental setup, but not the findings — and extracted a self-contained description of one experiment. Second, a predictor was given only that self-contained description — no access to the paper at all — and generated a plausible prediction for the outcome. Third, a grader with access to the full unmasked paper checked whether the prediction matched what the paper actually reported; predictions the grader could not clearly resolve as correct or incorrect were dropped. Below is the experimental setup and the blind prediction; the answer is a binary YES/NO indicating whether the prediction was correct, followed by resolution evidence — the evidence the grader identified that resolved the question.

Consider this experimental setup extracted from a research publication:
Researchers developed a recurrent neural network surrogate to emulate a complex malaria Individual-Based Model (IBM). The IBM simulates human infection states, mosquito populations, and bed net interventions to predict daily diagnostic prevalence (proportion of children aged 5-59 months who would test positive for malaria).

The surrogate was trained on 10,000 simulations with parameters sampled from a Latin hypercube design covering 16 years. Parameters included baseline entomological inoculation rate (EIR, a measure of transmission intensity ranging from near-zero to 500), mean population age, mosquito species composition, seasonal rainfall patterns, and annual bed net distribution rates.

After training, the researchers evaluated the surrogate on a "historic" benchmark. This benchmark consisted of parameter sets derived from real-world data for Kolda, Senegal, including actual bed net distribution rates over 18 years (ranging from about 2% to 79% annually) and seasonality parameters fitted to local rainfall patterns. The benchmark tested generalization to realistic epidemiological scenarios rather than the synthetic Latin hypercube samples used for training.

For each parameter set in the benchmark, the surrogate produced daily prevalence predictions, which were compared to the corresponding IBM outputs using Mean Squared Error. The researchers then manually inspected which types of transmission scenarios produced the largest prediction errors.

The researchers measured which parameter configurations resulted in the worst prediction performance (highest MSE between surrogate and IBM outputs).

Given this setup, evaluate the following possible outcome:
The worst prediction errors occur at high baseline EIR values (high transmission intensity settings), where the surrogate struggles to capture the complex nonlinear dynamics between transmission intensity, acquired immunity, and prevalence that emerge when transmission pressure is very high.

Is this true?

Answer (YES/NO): NO